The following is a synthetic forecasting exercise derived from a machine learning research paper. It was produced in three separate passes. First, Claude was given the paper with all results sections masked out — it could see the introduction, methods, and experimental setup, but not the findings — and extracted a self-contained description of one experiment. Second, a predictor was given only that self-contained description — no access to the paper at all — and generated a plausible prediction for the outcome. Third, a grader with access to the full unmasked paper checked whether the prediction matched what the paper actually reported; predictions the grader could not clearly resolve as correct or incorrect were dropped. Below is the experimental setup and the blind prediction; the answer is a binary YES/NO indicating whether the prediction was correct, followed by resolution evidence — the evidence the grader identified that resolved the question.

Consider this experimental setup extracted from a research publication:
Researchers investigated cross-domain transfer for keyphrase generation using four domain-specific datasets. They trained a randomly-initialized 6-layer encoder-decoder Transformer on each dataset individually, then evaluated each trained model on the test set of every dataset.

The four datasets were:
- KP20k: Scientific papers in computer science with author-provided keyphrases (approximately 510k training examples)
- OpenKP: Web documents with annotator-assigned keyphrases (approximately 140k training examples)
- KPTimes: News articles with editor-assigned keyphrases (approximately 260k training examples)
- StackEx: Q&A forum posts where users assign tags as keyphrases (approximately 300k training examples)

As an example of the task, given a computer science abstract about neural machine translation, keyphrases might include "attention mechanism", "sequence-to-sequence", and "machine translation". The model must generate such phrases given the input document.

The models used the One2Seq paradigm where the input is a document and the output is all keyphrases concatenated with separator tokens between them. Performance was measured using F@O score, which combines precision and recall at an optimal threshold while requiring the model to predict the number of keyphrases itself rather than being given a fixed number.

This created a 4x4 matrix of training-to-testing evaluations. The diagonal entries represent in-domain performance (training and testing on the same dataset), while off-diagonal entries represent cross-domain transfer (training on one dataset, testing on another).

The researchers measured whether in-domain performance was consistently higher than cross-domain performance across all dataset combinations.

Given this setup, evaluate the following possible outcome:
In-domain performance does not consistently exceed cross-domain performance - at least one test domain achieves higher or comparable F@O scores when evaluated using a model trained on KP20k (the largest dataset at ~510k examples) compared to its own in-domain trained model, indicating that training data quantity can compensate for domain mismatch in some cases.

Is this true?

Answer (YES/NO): NO